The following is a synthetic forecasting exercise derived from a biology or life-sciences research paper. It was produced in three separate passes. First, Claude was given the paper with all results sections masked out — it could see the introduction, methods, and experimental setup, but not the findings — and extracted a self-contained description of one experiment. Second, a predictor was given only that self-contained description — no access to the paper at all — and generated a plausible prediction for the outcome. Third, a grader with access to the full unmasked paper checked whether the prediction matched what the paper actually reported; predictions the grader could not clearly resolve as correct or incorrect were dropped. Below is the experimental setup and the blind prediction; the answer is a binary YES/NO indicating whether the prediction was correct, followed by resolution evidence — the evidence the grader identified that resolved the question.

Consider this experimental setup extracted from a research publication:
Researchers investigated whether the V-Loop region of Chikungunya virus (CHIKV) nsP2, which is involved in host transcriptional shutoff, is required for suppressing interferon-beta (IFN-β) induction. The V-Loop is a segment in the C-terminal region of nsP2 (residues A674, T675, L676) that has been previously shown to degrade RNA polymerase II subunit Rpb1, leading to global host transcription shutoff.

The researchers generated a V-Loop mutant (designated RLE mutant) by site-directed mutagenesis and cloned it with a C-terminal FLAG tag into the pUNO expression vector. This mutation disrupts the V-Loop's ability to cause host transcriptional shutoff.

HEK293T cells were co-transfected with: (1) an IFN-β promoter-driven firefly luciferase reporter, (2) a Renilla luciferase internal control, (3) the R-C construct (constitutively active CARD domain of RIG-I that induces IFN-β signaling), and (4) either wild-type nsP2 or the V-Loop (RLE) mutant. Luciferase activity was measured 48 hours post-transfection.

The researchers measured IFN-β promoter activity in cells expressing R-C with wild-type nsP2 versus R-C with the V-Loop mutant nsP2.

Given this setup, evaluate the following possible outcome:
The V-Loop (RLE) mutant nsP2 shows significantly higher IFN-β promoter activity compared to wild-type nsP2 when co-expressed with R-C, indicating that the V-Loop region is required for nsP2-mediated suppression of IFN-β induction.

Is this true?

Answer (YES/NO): NO